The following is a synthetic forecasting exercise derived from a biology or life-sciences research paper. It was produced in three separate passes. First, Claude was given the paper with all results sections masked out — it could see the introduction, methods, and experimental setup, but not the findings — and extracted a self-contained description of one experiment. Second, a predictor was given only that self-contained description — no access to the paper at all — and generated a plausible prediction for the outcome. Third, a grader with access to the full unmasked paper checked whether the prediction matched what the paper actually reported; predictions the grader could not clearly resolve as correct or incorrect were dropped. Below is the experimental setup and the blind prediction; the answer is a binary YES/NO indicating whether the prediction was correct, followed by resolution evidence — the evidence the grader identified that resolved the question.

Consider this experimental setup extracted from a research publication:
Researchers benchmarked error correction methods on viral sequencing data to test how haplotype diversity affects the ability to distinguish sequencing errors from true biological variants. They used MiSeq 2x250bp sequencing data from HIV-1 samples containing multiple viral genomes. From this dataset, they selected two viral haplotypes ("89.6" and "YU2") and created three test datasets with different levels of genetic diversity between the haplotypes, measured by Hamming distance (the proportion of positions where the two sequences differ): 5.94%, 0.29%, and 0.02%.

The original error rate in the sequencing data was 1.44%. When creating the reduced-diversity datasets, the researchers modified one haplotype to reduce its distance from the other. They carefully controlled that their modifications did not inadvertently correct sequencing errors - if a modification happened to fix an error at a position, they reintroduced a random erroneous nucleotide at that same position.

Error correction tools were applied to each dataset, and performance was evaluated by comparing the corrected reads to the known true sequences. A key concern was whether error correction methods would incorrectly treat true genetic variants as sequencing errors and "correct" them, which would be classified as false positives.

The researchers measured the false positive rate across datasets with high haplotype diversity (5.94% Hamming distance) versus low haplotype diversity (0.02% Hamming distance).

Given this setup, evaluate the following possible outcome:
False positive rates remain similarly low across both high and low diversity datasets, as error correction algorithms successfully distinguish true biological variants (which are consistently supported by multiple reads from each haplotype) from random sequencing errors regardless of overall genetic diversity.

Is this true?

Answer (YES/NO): NO